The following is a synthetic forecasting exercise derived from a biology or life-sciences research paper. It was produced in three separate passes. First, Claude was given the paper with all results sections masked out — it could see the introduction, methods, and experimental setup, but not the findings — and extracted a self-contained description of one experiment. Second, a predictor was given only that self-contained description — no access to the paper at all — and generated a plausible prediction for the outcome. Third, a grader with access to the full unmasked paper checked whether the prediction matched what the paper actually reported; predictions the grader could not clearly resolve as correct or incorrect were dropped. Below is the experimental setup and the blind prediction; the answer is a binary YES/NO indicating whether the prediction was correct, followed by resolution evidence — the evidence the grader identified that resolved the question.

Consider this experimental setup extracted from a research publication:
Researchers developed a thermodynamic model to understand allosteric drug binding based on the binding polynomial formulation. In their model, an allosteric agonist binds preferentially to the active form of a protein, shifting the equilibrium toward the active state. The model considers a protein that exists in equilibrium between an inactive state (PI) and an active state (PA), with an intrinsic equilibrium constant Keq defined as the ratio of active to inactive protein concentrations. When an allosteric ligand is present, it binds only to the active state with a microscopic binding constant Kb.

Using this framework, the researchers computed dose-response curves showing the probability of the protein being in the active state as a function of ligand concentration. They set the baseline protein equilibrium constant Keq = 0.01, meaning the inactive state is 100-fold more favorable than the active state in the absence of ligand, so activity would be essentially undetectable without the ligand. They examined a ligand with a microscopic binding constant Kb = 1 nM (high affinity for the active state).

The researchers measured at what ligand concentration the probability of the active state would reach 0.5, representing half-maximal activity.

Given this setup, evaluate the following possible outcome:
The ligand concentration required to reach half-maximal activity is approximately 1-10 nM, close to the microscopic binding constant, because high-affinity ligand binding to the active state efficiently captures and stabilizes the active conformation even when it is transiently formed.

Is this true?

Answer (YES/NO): NO